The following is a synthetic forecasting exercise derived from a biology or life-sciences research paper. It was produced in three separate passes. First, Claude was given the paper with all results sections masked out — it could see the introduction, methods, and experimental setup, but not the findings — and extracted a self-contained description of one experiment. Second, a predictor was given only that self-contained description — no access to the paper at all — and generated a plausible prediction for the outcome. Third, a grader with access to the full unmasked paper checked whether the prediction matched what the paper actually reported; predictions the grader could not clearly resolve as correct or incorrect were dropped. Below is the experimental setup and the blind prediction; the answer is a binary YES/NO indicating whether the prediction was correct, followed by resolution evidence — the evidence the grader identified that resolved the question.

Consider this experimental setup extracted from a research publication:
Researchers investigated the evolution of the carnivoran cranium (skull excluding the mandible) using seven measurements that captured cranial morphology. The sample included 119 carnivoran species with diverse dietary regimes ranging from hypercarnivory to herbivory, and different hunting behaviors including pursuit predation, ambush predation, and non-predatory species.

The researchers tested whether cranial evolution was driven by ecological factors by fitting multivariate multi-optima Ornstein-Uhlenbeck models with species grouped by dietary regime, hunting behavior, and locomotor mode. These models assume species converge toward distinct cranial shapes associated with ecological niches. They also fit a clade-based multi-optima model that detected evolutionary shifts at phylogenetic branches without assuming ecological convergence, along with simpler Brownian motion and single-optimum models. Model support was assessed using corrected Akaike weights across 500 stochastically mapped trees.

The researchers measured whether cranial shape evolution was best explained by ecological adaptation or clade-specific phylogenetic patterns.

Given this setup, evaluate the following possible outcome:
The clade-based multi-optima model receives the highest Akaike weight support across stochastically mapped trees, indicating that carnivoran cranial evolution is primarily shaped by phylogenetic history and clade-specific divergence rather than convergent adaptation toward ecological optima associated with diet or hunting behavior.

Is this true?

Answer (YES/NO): YES